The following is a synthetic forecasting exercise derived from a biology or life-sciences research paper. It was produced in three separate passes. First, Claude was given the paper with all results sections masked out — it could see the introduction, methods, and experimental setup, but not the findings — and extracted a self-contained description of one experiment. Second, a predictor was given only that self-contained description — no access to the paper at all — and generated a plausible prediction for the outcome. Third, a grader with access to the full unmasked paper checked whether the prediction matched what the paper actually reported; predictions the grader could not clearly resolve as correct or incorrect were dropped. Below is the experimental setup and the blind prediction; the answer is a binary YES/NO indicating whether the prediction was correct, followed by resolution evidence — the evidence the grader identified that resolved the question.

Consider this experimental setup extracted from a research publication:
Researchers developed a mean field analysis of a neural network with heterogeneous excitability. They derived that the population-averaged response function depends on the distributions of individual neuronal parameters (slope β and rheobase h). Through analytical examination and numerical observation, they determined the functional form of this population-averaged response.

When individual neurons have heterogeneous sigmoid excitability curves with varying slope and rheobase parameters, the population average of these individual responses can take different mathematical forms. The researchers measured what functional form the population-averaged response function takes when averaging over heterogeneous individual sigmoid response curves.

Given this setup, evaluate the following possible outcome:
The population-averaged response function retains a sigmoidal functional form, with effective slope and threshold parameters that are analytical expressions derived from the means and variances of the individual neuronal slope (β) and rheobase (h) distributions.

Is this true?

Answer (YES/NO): NO